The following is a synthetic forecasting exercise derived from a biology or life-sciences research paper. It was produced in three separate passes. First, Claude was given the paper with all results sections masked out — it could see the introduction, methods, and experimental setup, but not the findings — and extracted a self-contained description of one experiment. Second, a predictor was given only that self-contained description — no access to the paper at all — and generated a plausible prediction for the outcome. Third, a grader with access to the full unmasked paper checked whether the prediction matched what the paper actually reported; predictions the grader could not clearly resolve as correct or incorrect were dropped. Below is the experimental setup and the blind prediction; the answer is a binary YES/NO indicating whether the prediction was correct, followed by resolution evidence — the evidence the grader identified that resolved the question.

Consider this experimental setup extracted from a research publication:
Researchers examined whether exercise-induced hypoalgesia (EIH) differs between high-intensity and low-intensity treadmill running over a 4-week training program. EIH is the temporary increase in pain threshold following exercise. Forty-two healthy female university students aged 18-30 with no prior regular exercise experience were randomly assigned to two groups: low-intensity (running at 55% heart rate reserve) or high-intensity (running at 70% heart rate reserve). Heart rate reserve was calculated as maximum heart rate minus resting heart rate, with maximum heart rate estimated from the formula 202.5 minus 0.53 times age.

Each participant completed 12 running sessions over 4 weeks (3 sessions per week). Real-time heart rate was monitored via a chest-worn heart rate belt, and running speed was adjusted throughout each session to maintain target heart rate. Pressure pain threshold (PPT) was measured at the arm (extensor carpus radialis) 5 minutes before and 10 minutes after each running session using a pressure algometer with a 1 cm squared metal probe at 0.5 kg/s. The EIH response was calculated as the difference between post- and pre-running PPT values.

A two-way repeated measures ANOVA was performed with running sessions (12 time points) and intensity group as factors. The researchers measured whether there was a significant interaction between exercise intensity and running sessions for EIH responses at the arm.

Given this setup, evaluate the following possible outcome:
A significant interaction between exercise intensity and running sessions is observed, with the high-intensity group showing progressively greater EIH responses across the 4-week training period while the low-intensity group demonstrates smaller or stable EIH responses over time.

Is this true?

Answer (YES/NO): NO